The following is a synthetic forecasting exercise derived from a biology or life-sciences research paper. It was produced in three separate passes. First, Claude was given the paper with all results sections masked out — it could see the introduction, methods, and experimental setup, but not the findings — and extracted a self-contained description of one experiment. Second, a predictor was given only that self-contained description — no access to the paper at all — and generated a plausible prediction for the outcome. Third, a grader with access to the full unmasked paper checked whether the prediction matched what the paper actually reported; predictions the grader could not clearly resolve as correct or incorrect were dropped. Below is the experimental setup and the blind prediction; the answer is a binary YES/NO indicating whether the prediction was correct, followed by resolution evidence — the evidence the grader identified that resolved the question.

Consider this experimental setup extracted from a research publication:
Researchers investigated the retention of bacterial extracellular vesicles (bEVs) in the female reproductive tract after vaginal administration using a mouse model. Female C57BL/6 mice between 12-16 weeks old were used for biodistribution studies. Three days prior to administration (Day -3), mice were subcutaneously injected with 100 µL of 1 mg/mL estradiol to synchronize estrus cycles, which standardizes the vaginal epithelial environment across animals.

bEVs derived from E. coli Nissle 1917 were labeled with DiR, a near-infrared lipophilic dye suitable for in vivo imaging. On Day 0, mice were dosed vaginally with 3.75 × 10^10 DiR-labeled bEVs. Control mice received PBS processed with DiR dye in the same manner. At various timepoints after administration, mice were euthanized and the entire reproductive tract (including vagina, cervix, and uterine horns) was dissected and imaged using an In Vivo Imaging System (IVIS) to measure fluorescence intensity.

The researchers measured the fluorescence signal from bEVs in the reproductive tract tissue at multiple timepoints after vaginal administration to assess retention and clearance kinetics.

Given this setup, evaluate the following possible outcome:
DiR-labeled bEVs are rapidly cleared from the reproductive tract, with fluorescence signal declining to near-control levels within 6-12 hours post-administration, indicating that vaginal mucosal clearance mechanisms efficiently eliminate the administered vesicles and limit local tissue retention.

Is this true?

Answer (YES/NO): NO